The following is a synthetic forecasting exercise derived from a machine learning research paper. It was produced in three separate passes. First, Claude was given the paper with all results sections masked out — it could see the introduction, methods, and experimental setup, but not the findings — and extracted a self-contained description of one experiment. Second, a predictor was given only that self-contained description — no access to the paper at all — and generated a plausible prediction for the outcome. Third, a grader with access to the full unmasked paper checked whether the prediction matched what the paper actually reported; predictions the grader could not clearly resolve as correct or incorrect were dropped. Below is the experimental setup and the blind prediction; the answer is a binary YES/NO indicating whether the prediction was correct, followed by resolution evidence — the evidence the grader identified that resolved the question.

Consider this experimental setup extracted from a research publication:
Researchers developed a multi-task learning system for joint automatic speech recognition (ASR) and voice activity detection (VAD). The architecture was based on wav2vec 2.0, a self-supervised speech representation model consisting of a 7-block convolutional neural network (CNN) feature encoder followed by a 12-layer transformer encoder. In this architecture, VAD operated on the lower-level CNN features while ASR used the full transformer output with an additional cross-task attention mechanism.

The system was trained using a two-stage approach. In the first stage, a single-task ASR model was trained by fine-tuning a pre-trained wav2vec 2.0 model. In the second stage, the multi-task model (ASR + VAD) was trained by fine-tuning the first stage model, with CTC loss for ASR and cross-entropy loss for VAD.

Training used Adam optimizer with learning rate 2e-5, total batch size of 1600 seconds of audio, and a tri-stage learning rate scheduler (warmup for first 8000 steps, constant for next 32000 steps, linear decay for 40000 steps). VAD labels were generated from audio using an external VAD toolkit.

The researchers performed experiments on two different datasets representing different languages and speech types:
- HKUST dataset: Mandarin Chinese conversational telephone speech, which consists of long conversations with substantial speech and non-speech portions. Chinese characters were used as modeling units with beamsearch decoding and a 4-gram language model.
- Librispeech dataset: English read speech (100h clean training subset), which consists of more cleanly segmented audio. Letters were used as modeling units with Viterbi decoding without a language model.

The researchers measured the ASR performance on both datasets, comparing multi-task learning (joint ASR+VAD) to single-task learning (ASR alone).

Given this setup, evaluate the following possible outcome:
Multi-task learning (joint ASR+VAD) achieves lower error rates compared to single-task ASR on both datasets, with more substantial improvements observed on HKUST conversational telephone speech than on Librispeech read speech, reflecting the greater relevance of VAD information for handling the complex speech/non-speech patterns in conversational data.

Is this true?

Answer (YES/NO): NO